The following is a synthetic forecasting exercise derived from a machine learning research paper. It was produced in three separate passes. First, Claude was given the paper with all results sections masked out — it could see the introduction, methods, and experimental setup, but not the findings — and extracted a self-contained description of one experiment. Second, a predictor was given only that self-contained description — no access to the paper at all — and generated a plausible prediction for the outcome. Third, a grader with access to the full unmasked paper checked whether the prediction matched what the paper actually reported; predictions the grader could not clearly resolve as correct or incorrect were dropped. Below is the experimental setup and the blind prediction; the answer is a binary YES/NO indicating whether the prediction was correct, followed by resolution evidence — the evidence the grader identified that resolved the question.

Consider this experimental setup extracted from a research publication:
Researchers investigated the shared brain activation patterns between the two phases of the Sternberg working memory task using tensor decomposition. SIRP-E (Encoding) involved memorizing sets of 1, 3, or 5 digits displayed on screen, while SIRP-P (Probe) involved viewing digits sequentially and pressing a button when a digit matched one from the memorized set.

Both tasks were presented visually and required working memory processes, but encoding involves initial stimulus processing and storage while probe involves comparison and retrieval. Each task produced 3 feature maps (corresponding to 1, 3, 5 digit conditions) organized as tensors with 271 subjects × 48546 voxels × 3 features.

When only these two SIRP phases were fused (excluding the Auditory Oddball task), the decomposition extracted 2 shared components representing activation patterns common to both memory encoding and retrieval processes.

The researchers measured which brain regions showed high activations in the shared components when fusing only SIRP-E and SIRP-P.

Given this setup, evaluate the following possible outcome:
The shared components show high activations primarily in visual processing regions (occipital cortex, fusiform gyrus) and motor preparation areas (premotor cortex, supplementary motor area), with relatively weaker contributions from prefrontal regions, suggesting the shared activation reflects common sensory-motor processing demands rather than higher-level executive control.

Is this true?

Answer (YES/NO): NO